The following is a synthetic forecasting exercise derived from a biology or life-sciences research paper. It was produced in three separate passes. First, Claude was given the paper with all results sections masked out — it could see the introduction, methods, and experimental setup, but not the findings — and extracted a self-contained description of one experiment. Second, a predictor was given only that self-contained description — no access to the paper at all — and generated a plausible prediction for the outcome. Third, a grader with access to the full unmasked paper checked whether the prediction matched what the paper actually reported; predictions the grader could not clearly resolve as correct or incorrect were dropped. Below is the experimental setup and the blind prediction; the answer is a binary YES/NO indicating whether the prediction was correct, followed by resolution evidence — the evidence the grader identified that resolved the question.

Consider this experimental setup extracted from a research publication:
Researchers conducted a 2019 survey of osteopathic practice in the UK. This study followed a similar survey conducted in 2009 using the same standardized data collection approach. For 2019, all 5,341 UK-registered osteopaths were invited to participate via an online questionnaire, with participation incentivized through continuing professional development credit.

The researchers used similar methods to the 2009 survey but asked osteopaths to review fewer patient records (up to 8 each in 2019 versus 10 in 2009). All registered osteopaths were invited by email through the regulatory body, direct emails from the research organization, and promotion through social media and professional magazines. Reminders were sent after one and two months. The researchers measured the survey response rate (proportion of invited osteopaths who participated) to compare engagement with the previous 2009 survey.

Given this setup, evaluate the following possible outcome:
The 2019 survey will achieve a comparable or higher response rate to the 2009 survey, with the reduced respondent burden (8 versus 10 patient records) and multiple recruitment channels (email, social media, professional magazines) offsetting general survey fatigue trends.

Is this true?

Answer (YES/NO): YES